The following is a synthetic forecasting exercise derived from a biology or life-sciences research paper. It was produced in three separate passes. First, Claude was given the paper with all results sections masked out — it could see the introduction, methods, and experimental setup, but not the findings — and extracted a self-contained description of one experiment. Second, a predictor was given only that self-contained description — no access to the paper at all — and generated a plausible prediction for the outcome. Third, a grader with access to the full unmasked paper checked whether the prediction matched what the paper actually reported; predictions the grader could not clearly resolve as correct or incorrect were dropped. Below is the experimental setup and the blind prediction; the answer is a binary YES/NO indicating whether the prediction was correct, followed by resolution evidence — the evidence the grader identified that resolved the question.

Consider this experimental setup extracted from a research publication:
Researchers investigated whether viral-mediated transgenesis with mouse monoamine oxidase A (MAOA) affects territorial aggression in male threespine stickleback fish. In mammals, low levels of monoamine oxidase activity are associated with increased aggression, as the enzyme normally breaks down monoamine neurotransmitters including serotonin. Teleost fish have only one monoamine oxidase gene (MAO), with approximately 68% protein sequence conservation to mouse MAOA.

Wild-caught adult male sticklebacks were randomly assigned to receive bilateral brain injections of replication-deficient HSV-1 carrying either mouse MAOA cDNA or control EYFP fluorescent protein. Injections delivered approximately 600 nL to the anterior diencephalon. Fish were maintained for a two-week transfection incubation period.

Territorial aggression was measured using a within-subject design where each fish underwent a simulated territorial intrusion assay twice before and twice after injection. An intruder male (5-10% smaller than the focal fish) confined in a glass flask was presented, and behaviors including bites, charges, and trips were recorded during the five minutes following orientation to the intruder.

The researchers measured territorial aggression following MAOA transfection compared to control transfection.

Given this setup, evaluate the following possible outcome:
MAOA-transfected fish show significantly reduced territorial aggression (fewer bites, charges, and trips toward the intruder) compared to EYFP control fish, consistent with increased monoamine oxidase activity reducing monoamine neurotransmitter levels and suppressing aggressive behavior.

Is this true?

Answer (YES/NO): NO